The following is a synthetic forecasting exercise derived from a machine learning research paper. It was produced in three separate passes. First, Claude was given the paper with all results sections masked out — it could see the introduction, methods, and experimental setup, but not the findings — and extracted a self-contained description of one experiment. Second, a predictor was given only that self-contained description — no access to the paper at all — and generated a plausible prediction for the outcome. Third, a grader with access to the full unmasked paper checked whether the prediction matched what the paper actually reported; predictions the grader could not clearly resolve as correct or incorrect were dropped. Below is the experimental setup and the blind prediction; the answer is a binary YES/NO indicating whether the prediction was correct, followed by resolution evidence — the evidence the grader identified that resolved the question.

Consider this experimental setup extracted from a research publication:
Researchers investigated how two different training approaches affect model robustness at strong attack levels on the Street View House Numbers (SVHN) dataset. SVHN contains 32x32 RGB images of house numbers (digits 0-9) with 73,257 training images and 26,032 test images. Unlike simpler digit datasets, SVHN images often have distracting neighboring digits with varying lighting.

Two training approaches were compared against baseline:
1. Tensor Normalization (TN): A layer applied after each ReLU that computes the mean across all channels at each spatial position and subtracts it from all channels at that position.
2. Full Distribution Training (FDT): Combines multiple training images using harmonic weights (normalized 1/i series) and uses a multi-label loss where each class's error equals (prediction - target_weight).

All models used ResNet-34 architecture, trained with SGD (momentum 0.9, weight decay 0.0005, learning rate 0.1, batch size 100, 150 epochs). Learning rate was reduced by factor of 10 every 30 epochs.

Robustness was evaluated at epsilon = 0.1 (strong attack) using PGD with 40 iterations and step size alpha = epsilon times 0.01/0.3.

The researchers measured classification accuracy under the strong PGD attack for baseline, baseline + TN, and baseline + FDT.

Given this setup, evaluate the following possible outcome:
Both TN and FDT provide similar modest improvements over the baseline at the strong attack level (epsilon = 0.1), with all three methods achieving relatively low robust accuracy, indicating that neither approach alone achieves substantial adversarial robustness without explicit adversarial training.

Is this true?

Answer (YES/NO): NO